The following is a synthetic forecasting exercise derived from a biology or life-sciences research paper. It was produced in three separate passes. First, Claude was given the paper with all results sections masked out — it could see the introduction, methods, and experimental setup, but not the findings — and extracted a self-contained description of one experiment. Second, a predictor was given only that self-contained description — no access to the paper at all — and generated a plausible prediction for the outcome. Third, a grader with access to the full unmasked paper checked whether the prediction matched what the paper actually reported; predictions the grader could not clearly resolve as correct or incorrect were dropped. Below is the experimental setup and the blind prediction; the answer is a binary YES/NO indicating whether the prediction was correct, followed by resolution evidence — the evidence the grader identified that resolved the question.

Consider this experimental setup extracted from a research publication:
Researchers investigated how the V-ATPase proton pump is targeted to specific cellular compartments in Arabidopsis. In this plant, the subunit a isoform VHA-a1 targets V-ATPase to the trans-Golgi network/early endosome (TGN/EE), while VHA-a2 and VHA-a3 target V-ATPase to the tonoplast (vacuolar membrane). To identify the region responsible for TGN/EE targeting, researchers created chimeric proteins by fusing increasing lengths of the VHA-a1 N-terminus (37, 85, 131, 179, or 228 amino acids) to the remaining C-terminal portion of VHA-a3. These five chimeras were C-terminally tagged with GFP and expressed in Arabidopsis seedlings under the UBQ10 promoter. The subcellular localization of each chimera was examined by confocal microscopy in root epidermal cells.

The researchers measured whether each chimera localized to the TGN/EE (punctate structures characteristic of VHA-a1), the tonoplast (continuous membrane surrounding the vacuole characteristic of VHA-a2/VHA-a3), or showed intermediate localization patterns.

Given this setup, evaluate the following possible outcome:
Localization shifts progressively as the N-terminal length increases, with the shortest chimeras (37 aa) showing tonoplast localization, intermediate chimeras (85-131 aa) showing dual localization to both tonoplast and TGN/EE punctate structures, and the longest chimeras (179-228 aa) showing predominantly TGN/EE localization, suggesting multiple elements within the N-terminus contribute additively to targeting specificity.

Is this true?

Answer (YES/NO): NO